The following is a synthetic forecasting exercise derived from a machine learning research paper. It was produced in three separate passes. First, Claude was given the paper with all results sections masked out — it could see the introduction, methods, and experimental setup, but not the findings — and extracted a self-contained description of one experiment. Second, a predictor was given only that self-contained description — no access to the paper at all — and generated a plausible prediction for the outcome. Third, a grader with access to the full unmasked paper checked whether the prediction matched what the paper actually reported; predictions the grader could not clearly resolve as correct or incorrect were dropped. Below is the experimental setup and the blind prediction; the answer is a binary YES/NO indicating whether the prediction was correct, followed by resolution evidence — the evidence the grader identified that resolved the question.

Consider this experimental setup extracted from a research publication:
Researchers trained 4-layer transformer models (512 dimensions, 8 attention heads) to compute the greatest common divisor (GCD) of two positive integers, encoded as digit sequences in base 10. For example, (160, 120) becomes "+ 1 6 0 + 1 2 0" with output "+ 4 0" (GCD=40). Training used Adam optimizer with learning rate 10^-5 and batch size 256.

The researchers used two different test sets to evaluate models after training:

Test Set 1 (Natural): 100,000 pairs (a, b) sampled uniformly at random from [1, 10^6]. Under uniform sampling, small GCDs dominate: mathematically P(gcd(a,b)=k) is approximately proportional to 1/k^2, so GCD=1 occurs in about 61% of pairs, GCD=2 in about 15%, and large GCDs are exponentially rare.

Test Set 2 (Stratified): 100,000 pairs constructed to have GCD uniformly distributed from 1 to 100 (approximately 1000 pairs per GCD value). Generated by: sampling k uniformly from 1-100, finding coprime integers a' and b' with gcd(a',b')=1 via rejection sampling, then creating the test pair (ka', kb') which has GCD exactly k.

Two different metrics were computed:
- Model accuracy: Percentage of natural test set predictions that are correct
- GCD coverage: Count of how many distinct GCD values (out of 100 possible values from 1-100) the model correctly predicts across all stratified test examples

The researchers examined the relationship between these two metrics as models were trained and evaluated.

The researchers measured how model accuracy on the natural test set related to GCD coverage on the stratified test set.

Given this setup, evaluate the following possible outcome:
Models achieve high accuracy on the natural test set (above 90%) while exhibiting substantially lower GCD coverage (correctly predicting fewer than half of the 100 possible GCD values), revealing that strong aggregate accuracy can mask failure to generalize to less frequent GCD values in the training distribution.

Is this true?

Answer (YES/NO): YES